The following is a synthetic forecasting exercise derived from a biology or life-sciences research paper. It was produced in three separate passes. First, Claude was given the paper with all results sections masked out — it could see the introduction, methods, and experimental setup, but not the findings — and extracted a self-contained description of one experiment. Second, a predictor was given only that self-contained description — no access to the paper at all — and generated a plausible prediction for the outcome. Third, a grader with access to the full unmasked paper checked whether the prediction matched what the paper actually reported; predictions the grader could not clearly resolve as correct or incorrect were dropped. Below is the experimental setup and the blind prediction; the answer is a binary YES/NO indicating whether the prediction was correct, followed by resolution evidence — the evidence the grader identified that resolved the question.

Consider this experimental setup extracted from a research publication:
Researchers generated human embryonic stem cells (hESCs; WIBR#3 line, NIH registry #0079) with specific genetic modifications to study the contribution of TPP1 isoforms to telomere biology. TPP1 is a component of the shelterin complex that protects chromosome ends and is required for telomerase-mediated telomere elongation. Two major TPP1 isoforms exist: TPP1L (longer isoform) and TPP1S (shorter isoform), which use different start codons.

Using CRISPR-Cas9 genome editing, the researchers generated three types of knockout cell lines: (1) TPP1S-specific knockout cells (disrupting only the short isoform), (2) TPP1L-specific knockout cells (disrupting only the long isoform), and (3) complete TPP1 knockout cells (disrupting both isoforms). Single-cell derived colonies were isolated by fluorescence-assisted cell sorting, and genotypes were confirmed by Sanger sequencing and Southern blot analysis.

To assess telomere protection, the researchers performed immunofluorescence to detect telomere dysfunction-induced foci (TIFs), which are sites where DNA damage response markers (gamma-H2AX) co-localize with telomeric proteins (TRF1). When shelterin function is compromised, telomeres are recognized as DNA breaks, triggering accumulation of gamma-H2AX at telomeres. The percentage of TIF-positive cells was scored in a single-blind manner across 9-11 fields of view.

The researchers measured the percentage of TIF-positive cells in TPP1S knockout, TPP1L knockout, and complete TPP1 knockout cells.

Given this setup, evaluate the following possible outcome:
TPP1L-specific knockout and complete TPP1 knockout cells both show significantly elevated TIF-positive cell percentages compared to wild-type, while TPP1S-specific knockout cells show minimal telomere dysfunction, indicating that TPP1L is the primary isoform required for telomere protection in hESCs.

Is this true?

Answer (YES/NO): NO